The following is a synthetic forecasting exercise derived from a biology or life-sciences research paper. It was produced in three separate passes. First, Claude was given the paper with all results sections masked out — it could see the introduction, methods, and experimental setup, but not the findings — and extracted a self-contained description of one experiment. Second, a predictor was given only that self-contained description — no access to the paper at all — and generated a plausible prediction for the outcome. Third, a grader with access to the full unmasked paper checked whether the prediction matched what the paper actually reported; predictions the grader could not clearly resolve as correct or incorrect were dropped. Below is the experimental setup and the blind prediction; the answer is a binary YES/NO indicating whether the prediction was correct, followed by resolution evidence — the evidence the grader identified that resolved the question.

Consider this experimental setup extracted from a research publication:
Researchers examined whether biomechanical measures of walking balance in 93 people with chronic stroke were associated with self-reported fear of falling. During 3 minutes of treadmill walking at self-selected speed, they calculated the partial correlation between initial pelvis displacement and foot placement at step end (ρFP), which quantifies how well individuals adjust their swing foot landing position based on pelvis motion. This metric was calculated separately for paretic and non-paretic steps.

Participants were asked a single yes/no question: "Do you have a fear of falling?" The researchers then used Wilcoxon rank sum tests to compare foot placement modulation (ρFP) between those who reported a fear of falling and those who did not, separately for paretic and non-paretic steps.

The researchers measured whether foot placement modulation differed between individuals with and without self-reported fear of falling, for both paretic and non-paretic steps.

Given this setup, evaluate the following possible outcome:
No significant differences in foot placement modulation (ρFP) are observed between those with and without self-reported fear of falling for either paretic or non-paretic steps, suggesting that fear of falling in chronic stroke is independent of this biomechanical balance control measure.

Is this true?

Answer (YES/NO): NO